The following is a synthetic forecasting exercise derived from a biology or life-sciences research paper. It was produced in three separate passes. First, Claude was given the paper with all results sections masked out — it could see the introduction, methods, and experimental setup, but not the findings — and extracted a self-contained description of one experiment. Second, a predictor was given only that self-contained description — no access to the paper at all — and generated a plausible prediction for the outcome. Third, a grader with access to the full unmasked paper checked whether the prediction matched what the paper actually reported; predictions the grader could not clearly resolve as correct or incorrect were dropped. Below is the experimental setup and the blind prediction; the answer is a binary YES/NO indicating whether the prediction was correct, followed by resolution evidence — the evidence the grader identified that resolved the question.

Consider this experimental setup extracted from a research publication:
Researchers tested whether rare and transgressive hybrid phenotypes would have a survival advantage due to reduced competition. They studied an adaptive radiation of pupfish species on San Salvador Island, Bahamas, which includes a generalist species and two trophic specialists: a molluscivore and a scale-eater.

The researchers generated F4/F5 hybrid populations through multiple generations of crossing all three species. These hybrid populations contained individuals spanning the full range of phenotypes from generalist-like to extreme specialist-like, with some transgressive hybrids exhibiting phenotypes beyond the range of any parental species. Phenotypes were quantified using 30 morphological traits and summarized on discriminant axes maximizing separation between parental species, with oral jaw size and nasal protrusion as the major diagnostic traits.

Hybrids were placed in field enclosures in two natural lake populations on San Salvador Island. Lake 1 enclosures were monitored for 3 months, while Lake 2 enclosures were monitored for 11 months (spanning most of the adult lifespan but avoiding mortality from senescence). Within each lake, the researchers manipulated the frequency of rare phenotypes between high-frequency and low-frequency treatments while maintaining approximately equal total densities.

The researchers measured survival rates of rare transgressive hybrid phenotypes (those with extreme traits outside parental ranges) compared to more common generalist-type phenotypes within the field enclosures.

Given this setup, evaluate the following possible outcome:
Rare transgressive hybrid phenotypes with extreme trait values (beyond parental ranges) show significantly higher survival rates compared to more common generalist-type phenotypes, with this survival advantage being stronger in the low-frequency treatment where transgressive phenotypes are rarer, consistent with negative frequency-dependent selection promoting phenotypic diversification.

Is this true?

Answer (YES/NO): NO